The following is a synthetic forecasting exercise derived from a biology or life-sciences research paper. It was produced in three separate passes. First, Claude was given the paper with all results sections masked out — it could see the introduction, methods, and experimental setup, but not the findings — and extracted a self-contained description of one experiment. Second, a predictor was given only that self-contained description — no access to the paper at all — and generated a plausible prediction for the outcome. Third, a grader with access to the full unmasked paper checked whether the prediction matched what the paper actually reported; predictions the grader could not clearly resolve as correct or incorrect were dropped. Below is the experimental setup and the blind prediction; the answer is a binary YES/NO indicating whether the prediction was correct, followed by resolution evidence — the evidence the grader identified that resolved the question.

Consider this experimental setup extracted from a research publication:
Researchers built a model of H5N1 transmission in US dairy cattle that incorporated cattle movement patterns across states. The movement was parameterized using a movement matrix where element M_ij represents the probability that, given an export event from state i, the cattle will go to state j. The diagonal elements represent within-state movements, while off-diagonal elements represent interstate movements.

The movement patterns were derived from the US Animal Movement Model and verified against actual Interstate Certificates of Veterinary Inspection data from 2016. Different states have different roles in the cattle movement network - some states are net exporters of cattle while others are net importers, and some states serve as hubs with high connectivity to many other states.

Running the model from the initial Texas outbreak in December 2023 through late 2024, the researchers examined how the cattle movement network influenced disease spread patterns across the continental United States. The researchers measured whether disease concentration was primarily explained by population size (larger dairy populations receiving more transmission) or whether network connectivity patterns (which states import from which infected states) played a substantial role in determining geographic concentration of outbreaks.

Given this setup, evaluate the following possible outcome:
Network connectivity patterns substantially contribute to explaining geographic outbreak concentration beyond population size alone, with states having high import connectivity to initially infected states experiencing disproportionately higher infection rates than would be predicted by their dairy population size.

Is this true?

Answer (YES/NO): YES